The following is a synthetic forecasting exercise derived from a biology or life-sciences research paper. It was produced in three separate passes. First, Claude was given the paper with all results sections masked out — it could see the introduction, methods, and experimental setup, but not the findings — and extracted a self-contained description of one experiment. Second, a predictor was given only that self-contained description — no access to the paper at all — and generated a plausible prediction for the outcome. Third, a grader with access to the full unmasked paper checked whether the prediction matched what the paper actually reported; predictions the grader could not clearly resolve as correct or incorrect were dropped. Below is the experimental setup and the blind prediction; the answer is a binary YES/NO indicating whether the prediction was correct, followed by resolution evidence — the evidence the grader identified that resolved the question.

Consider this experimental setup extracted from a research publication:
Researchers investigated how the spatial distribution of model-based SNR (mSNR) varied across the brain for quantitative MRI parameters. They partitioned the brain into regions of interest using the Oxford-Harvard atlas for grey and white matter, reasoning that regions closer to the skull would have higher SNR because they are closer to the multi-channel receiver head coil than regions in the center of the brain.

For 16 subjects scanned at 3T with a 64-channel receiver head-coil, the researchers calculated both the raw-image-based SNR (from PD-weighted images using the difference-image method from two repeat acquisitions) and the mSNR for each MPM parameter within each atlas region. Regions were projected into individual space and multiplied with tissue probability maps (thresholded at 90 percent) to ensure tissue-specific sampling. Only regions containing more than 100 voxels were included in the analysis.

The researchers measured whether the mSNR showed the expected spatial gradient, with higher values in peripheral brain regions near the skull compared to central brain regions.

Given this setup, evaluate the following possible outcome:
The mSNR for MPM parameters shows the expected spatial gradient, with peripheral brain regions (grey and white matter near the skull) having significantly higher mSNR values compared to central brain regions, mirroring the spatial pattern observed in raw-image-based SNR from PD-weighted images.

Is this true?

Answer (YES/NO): YES